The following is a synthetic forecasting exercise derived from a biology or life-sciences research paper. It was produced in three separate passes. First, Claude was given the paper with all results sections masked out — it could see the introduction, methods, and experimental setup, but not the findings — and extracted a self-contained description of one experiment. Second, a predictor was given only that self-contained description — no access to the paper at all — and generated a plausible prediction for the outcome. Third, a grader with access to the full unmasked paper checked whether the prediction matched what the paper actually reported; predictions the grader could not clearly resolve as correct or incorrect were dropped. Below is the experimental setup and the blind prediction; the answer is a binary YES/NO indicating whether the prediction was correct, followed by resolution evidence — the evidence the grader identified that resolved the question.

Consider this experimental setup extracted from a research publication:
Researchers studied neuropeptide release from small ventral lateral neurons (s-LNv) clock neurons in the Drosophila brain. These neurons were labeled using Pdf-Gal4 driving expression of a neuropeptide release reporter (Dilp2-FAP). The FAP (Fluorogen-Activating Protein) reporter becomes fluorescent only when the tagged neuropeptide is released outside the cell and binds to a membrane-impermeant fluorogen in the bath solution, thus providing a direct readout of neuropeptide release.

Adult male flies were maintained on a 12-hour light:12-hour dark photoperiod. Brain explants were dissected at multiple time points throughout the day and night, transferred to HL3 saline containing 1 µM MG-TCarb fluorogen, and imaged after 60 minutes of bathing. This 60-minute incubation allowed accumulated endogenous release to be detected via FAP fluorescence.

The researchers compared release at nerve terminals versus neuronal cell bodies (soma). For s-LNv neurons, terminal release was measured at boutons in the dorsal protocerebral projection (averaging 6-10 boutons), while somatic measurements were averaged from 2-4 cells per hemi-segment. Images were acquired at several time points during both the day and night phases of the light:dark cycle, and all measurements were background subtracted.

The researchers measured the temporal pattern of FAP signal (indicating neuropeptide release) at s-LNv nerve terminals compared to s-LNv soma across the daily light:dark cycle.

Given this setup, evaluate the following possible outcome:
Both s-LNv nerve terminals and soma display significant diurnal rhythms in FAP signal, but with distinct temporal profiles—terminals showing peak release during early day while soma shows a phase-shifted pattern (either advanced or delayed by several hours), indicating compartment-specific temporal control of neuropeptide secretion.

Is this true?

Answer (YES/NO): YES